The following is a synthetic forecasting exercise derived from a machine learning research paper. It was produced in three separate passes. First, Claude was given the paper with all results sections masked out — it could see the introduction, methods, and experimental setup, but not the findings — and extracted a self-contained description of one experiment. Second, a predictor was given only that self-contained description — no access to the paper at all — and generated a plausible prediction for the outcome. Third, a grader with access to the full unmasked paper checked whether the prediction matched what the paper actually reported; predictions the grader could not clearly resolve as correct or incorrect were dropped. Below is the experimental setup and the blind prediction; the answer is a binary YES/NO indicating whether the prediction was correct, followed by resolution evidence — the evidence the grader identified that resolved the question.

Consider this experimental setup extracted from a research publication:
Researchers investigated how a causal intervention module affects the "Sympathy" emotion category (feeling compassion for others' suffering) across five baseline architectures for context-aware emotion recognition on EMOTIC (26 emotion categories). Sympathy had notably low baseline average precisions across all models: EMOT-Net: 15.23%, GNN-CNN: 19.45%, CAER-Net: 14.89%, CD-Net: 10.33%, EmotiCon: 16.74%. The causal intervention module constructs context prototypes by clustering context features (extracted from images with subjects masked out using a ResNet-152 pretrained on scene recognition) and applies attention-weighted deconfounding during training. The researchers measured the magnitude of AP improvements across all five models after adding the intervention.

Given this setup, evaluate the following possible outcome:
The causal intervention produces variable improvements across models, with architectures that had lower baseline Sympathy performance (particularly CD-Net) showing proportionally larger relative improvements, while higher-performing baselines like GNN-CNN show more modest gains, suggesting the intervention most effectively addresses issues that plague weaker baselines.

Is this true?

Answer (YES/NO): NO